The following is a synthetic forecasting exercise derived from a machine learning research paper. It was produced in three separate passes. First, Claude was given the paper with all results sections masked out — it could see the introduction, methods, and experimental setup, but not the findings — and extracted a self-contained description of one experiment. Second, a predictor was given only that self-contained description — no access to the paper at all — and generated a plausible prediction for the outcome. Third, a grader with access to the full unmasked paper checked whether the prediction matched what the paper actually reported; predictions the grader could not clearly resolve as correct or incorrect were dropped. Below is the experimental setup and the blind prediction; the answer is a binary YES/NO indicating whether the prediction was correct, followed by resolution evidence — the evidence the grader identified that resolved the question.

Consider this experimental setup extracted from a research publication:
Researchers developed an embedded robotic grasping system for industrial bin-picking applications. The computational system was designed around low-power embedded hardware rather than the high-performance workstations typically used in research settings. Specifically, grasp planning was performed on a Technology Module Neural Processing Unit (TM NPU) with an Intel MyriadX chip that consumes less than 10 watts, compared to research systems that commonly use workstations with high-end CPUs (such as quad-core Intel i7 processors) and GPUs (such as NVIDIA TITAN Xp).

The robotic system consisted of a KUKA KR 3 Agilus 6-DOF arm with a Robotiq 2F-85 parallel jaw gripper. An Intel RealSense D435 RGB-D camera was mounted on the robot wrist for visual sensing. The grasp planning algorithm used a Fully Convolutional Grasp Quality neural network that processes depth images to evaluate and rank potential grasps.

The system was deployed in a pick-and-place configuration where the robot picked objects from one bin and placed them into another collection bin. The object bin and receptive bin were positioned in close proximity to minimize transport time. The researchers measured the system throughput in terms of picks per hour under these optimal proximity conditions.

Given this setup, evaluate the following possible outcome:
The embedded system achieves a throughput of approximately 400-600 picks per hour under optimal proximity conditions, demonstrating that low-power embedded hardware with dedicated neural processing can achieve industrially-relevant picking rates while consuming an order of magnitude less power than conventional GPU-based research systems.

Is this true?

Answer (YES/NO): NO